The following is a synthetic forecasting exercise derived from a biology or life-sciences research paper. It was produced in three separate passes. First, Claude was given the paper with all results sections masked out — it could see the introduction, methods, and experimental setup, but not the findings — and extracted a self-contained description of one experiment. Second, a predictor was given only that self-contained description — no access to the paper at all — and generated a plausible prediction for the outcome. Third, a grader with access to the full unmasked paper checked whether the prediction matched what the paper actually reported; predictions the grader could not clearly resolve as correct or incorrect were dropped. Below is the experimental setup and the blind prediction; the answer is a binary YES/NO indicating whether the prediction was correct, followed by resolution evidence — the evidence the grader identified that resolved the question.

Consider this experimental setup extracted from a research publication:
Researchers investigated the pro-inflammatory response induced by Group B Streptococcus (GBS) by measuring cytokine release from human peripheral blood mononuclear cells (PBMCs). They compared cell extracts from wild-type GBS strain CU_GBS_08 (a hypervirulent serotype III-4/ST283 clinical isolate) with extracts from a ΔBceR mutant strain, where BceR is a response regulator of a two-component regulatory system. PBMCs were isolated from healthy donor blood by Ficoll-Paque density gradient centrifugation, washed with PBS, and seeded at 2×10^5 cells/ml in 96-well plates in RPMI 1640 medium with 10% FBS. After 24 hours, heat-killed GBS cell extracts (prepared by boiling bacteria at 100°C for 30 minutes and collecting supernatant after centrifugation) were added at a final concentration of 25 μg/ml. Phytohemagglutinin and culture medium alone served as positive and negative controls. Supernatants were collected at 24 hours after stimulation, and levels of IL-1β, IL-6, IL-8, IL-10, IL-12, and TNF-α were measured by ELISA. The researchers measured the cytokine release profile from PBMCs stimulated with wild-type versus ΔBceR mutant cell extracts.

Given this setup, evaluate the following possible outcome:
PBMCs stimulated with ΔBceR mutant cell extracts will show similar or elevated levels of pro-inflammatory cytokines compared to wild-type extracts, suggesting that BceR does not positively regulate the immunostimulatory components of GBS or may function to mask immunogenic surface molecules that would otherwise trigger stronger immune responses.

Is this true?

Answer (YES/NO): NO